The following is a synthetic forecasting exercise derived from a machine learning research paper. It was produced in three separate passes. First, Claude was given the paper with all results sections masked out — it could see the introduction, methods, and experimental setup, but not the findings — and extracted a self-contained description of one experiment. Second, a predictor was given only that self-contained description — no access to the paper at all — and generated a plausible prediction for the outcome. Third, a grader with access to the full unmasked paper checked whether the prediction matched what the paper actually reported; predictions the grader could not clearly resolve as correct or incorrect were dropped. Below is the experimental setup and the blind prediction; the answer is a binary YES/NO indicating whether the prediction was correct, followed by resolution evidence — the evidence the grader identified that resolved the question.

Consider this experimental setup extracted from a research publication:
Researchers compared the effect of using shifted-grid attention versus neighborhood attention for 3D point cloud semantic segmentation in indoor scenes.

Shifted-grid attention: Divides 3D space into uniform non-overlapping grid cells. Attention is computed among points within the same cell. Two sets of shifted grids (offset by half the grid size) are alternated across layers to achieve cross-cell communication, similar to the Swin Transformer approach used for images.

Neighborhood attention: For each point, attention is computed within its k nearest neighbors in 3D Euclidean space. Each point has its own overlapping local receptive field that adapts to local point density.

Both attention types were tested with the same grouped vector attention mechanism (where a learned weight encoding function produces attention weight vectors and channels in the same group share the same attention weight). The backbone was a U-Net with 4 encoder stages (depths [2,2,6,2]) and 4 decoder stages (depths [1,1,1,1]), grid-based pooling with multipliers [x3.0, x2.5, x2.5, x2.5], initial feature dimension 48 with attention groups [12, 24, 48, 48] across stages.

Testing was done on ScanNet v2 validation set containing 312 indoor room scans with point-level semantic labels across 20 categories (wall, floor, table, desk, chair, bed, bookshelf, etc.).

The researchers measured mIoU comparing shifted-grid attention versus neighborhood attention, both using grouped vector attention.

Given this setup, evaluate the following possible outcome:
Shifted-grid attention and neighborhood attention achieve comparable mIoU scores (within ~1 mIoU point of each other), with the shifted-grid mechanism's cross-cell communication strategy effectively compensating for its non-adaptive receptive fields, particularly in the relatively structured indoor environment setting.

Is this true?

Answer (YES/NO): NO